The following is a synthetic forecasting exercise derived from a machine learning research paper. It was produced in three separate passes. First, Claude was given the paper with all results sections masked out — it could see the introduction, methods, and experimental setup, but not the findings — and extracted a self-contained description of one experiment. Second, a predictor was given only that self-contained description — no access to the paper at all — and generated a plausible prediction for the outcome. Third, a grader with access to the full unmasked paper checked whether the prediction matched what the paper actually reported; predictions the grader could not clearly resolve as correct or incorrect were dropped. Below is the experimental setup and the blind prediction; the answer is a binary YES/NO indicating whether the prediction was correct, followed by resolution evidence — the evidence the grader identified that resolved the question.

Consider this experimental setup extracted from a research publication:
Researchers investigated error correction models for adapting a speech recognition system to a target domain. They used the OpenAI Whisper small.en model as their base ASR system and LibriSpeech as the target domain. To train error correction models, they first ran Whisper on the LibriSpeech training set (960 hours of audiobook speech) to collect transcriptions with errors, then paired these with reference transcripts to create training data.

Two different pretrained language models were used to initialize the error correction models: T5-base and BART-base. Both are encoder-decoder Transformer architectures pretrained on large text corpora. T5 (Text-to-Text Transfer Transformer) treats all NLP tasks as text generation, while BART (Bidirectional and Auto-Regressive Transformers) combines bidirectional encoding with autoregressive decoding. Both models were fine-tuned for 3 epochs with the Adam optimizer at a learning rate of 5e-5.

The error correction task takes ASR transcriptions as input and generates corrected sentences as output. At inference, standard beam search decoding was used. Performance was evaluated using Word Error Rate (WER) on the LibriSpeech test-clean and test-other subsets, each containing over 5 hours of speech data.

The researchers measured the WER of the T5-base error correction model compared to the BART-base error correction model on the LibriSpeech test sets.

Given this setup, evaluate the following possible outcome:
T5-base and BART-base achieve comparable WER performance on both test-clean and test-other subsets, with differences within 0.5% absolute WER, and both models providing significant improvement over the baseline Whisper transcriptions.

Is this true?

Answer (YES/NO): YES